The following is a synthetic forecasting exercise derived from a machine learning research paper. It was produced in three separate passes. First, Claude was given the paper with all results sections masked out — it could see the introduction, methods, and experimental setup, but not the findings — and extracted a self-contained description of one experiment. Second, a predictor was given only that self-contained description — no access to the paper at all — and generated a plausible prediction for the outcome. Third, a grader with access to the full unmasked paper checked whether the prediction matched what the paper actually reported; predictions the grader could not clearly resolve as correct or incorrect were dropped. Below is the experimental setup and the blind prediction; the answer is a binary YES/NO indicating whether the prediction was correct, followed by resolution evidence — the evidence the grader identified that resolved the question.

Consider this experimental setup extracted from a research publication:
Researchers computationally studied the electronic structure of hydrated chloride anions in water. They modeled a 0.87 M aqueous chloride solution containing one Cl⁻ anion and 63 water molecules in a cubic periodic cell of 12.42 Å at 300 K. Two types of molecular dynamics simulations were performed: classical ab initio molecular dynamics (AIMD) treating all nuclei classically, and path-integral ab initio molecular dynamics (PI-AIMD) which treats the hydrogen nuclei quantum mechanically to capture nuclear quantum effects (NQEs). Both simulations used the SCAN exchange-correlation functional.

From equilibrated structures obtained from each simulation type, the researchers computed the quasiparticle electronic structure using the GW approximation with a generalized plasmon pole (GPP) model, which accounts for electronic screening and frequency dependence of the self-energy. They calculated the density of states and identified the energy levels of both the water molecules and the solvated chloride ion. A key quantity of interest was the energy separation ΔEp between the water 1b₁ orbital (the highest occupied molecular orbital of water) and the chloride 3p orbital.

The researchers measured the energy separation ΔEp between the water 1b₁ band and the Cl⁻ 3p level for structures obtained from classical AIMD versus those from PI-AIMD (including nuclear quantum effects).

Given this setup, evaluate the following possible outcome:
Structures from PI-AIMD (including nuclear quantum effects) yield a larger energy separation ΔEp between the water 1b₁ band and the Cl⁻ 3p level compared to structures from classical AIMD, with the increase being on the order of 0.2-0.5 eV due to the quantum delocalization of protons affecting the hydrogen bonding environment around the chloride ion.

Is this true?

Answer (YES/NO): YES